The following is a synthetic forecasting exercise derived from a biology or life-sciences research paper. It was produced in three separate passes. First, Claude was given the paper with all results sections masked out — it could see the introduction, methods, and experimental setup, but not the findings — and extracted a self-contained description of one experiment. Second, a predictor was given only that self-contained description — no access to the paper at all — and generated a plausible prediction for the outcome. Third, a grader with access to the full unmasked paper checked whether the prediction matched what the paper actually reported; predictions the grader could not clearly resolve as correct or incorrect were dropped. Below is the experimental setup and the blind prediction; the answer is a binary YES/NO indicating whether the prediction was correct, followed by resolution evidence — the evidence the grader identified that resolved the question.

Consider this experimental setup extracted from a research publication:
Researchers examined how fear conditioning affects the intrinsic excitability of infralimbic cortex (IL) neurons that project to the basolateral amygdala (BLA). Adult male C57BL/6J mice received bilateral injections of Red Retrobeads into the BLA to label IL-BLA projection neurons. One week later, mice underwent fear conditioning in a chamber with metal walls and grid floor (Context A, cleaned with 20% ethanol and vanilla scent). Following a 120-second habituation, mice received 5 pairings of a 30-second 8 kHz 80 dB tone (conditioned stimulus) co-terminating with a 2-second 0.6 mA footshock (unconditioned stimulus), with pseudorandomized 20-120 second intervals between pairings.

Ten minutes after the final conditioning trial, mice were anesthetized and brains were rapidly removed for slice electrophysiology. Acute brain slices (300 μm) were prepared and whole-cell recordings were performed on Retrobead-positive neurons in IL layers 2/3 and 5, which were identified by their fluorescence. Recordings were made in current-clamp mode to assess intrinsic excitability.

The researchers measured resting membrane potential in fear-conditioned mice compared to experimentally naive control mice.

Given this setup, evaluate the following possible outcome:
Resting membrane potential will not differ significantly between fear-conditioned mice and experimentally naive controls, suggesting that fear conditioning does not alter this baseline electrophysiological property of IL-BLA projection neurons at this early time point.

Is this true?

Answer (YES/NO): NO